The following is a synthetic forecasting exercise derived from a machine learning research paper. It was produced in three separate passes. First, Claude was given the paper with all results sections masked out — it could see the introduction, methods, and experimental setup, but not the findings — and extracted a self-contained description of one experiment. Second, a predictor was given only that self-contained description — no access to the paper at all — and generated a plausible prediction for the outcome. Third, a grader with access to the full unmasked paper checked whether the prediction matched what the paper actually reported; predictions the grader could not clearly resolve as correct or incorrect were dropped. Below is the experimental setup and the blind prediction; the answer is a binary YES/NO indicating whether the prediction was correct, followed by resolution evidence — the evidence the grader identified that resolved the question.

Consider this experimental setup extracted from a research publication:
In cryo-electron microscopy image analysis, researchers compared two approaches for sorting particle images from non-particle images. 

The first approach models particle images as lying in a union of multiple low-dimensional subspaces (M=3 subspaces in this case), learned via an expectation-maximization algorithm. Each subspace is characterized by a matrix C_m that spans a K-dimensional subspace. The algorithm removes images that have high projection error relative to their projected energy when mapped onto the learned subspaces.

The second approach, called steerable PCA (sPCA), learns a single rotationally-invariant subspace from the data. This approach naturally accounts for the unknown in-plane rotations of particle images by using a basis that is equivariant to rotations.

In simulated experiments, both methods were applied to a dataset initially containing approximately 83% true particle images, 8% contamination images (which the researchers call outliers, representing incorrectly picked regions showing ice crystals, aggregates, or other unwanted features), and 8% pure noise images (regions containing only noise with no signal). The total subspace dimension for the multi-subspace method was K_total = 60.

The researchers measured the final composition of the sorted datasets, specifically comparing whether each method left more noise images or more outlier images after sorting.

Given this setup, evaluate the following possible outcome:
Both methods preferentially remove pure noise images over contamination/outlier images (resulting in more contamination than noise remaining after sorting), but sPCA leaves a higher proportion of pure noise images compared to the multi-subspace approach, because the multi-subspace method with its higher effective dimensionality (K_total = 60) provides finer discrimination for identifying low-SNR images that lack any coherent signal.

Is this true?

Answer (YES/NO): NO